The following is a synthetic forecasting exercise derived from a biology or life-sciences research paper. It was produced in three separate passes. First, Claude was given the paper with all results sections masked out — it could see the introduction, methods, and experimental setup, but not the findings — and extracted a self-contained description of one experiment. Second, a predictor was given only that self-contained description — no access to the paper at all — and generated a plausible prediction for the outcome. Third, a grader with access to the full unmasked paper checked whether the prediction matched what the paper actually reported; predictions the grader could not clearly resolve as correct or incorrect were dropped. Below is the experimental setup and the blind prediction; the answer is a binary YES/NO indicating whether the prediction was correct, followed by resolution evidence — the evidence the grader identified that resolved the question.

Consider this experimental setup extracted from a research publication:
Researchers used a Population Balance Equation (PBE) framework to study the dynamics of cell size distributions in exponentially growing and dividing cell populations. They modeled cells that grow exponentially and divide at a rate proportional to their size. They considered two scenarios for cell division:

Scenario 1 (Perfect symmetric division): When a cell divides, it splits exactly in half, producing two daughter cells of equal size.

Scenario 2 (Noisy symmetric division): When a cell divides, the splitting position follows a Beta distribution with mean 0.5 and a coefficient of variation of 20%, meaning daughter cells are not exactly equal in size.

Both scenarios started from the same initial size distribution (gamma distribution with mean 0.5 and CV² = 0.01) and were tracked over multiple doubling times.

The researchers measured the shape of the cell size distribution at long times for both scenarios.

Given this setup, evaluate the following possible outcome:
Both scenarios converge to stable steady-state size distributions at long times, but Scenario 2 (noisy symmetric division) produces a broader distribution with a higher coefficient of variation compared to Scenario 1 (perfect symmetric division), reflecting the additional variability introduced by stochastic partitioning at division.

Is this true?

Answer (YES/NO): NO